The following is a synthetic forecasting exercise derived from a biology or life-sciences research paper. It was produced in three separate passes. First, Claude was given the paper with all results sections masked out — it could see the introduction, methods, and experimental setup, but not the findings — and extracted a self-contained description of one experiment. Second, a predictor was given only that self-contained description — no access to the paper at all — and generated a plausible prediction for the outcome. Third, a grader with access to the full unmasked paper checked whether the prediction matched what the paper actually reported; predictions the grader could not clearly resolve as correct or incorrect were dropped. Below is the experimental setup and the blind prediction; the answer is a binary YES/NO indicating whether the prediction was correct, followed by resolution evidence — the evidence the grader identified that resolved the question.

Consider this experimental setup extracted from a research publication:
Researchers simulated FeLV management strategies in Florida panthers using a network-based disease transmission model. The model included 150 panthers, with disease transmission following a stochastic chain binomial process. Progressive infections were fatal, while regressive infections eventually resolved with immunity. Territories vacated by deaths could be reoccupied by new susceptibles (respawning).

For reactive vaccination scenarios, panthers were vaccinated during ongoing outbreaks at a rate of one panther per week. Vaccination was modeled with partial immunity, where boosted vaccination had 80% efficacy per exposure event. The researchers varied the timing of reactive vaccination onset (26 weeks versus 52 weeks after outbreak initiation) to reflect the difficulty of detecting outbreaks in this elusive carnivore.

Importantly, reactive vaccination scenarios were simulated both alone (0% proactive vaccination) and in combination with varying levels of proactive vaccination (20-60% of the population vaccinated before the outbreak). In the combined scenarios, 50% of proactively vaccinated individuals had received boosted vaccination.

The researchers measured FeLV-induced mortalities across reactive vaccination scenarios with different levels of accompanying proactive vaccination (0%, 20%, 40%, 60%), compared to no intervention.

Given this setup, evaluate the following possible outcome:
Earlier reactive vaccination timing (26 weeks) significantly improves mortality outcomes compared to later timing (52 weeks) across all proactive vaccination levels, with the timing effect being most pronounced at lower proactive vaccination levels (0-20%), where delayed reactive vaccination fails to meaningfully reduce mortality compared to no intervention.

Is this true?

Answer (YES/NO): NO